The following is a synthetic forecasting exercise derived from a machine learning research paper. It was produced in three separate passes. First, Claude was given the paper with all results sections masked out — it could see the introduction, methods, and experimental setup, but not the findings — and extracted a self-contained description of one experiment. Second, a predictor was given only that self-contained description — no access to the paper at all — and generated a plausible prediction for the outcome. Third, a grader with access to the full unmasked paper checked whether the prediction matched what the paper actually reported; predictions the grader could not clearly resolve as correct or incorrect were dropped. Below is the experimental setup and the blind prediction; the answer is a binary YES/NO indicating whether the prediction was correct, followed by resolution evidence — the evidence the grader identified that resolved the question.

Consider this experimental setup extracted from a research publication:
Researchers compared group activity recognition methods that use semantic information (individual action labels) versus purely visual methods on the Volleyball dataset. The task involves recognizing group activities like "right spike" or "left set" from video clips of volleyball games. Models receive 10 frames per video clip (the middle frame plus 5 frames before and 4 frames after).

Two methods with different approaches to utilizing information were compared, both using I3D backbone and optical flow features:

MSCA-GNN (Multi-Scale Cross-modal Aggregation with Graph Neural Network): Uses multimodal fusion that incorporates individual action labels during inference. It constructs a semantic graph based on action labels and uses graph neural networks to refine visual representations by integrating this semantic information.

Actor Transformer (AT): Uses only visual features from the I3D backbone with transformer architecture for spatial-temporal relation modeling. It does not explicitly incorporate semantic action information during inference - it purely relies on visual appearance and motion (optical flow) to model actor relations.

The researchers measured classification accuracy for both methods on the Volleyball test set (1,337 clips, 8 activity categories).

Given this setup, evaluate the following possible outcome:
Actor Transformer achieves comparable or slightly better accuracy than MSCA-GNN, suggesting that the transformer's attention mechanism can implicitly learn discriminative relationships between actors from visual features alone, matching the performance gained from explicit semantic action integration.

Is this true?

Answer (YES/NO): NO